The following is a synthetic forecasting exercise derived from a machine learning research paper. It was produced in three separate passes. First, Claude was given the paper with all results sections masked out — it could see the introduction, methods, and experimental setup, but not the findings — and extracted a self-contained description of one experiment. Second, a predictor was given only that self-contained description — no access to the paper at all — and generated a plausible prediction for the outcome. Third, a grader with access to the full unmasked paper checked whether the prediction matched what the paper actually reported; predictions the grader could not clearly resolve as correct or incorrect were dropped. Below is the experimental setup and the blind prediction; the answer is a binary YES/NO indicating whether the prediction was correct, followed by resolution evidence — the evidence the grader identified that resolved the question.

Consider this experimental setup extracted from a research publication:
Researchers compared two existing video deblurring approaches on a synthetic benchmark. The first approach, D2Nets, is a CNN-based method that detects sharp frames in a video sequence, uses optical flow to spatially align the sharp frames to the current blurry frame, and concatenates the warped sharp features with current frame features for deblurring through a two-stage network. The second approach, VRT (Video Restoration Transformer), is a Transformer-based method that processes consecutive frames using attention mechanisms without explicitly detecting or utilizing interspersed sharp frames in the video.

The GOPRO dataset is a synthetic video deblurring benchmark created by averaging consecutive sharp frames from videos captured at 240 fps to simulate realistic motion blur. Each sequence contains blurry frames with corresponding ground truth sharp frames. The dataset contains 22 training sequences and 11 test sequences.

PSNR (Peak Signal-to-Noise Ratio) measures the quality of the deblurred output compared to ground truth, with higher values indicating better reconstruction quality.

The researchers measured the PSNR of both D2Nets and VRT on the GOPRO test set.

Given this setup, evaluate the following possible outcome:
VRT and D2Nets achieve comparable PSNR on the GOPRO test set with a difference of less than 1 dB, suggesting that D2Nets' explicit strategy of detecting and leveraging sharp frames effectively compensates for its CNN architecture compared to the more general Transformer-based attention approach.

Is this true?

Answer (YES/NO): NO